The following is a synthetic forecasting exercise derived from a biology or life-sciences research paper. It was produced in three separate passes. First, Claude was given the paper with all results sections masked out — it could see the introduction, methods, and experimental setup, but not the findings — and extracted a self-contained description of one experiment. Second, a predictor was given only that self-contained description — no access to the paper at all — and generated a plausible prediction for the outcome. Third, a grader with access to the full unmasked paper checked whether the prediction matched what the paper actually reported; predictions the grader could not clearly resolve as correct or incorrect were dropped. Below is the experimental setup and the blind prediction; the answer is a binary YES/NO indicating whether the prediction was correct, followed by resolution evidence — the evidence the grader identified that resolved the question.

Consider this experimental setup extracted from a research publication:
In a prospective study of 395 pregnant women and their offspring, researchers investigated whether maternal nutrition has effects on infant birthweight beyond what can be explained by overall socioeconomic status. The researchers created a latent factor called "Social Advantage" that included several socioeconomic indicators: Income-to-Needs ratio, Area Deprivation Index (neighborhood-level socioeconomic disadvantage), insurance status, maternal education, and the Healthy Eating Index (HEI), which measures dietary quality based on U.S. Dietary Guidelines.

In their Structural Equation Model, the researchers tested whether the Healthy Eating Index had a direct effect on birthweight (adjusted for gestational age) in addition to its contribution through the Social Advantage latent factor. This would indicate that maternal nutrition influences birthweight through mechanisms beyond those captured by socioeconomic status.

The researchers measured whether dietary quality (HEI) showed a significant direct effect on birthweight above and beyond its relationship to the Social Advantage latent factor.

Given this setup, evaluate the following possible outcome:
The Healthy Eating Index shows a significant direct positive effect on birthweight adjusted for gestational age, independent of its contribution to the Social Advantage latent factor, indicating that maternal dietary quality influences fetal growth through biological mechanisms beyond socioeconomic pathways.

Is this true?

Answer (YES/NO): NO